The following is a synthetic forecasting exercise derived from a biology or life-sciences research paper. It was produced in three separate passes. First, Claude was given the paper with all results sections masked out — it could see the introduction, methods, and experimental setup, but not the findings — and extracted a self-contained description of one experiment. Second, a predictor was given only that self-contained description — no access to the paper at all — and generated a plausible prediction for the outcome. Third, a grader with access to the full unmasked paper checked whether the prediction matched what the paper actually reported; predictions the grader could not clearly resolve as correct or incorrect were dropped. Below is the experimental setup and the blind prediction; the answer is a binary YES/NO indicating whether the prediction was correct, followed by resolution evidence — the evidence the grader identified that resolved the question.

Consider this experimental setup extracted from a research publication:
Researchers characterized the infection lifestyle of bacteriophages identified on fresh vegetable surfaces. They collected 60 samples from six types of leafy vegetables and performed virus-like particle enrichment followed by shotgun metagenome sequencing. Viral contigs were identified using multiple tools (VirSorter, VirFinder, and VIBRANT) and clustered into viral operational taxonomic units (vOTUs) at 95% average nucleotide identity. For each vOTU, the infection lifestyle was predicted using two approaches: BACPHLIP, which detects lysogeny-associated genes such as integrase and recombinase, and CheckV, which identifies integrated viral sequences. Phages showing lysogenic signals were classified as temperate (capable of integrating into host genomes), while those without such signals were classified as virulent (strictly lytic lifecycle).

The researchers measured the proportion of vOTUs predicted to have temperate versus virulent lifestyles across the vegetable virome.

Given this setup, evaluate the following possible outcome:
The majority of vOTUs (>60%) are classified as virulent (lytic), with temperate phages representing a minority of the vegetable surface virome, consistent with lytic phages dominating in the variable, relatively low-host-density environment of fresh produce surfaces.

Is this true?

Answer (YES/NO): YES